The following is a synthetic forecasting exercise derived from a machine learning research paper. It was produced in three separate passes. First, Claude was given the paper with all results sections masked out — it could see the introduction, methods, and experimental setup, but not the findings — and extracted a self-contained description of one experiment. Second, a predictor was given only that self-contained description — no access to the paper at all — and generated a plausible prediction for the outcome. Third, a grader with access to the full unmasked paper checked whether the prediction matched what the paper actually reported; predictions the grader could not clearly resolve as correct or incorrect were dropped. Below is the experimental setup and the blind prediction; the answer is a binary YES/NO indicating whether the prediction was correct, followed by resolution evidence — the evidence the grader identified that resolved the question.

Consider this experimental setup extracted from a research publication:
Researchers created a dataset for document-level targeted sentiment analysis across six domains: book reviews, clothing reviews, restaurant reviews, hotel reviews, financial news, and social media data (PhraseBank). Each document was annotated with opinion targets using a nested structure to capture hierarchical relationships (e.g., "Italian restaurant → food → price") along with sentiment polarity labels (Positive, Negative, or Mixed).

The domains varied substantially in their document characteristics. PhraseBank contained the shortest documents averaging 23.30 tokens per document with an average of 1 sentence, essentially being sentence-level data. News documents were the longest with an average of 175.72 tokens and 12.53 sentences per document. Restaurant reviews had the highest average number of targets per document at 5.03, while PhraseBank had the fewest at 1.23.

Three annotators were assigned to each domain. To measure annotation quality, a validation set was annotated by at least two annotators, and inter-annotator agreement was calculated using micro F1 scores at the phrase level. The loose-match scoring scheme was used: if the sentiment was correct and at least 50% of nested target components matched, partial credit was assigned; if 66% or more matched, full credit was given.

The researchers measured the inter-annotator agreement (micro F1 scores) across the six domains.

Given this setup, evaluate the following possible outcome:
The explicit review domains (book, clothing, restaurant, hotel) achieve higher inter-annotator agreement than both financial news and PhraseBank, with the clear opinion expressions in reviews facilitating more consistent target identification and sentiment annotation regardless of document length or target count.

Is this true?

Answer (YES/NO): NO